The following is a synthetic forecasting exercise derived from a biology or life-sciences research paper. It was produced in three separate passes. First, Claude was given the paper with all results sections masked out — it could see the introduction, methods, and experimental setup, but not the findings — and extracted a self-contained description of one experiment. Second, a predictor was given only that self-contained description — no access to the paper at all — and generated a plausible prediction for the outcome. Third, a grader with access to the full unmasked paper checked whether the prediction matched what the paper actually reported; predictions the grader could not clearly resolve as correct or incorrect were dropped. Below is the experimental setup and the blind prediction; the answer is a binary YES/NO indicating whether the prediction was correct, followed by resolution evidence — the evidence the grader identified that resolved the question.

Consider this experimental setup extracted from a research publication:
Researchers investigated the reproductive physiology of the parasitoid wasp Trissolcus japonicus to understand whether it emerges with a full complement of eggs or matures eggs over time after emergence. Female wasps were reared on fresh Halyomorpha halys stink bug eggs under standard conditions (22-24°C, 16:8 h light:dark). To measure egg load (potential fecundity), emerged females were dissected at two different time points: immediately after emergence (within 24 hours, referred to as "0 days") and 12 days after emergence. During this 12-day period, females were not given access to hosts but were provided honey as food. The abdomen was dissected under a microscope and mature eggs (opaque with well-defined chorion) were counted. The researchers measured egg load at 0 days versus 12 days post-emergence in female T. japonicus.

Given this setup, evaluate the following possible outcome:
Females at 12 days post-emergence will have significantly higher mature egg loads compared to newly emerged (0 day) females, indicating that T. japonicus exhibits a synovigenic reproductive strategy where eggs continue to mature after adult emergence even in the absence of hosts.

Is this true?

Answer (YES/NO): YES